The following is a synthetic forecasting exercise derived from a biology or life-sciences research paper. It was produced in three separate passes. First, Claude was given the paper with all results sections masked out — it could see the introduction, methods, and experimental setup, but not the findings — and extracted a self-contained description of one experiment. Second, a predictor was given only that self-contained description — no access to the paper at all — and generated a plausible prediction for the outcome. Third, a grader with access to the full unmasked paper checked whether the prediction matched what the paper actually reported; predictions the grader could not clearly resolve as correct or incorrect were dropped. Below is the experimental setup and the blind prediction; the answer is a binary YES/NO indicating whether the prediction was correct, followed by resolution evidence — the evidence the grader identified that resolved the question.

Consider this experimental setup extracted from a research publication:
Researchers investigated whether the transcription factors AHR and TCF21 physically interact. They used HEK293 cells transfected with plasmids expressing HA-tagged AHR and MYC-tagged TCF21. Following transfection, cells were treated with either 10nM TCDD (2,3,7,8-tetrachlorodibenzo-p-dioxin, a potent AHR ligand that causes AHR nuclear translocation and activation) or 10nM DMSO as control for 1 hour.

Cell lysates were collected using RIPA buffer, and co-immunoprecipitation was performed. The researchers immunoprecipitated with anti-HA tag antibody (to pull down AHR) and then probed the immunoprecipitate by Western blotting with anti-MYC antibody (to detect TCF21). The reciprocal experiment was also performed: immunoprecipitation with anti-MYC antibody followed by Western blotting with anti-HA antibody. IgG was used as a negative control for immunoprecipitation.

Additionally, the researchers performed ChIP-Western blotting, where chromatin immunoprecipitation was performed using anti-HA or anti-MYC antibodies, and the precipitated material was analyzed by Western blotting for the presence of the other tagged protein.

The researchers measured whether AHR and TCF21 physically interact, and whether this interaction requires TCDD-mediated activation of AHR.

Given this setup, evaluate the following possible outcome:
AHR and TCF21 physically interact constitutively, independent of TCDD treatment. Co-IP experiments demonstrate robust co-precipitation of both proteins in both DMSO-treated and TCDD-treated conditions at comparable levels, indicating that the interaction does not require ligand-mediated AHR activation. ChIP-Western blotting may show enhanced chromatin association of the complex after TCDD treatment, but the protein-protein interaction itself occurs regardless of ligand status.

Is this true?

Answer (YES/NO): NO